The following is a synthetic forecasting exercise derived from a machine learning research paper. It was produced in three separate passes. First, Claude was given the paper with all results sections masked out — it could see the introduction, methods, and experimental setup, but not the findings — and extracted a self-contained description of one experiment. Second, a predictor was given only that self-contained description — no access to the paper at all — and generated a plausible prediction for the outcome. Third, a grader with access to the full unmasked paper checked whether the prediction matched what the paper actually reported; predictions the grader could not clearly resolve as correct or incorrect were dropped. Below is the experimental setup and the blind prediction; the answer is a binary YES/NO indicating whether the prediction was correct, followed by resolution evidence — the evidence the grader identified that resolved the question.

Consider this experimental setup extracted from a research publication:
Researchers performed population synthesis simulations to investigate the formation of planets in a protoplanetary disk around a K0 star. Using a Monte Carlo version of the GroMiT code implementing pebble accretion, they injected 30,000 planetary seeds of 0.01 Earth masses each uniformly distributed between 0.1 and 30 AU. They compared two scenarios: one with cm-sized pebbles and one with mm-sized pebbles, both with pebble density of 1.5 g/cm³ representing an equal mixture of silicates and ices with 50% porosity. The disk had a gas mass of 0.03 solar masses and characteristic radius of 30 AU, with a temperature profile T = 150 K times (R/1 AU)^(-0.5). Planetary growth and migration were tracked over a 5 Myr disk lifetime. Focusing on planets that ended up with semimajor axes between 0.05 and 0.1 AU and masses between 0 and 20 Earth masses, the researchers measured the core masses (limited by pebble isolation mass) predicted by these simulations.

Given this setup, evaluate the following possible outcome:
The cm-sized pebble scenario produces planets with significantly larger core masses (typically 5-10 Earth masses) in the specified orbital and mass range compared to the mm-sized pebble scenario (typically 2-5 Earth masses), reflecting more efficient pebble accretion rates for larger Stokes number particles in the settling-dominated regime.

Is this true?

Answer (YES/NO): NO